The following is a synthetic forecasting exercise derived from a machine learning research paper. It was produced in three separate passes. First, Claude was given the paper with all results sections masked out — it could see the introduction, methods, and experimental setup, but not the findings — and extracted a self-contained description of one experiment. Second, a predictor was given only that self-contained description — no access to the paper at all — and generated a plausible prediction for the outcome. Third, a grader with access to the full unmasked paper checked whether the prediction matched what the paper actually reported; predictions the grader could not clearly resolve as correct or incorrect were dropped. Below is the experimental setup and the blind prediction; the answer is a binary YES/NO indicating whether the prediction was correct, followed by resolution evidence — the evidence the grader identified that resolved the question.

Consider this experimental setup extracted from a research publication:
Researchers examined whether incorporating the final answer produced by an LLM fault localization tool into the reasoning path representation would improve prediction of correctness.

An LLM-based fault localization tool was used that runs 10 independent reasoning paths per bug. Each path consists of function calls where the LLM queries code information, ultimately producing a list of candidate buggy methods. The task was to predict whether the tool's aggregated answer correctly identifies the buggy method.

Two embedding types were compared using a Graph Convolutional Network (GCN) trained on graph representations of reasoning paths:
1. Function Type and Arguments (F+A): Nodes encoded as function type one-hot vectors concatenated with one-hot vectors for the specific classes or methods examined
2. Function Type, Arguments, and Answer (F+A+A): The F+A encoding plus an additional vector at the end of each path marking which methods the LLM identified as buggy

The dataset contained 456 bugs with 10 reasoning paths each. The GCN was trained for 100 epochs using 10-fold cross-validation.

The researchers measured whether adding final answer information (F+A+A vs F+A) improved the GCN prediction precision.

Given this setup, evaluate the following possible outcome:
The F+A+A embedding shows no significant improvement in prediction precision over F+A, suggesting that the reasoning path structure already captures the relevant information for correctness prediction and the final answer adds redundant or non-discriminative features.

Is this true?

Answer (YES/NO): NO